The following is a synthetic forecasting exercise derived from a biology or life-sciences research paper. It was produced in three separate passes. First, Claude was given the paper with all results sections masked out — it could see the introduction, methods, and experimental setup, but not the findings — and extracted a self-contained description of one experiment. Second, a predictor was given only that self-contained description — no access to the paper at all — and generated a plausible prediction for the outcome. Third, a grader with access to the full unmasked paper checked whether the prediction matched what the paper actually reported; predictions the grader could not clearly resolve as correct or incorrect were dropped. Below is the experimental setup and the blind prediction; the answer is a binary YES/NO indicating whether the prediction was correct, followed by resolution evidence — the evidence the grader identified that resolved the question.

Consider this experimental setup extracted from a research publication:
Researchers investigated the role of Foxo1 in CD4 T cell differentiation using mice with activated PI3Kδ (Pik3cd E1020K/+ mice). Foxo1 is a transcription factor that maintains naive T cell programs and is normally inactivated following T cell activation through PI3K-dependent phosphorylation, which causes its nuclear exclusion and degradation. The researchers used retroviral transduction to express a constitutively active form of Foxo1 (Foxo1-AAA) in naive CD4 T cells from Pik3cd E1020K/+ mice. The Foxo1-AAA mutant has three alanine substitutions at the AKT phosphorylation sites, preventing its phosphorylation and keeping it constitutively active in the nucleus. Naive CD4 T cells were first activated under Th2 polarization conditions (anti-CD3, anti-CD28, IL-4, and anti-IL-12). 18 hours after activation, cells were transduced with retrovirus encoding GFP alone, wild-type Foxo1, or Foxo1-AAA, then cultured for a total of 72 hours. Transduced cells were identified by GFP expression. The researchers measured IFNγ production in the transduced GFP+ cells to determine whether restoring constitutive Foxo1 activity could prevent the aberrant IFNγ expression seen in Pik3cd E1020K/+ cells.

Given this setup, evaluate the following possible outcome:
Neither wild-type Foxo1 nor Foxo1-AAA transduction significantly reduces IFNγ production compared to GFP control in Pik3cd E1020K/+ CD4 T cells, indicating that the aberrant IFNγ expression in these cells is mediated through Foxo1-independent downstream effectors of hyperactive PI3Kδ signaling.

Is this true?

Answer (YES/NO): NO